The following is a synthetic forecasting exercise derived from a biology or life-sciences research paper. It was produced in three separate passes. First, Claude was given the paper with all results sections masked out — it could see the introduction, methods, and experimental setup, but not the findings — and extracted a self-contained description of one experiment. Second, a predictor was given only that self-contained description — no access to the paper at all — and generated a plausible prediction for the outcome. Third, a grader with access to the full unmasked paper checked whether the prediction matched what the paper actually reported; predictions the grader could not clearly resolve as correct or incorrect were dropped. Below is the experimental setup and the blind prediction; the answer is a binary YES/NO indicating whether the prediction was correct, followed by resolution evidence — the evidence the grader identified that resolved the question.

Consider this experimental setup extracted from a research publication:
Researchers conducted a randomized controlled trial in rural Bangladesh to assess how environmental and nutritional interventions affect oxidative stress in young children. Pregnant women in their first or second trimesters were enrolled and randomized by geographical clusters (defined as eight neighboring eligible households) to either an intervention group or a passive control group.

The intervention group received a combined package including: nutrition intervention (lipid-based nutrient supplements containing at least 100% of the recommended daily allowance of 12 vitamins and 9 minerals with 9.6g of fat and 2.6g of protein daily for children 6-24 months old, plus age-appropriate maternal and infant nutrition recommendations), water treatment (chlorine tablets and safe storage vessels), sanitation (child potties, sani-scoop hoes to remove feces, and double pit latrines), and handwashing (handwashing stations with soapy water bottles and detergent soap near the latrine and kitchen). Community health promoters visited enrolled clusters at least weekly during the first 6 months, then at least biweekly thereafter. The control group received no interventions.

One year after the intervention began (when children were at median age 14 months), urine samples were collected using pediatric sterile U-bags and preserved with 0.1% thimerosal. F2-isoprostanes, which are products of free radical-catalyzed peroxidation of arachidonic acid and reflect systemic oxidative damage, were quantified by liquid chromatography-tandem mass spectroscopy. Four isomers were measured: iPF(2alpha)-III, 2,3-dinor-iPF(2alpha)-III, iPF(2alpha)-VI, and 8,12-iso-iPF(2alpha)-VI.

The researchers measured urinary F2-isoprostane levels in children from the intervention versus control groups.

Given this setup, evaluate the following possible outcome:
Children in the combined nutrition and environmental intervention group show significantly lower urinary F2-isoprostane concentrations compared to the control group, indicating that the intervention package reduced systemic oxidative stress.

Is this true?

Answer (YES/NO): YES